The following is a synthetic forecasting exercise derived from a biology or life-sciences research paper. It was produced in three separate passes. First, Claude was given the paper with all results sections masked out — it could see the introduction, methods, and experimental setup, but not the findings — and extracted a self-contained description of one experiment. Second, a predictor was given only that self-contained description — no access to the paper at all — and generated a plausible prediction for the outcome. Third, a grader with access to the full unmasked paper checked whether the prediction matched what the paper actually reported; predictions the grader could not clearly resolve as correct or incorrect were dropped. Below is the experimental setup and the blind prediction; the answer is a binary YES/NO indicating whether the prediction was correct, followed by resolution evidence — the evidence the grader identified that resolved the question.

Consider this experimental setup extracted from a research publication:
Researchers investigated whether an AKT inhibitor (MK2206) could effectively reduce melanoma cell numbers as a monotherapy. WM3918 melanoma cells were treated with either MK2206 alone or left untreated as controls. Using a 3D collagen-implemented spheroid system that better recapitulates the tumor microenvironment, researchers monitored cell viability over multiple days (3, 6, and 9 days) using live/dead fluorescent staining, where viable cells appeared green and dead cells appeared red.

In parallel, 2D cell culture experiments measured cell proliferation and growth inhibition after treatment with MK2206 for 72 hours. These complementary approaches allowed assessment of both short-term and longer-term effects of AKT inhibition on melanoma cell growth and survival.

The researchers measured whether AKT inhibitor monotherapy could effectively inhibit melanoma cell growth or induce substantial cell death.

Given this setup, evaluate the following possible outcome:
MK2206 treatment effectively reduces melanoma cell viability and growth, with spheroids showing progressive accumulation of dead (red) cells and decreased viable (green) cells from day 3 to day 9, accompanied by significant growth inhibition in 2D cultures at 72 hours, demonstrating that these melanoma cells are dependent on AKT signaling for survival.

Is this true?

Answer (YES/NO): NO